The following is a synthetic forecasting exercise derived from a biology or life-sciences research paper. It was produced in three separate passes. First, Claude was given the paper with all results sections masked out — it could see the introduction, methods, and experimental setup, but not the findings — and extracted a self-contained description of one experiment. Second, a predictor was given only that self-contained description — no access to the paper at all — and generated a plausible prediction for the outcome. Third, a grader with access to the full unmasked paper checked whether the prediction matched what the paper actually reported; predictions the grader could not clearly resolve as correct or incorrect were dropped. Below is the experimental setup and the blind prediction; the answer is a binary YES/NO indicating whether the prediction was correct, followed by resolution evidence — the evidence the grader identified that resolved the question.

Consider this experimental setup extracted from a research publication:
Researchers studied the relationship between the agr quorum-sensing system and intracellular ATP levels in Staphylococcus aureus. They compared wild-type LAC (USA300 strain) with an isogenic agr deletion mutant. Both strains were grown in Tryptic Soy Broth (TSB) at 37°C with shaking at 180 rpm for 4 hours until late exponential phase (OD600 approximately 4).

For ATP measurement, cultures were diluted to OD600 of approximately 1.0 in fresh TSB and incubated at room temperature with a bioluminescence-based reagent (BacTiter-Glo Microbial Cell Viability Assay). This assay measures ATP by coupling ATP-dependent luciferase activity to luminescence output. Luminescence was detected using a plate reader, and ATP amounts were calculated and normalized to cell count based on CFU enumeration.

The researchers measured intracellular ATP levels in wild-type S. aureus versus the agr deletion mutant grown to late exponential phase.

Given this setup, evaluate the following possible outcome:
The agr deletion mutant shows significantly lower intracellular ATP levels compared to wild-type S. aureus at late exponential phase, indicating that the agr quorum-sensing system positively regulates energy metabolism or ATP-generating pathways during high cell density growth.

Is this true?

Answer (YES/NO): NO